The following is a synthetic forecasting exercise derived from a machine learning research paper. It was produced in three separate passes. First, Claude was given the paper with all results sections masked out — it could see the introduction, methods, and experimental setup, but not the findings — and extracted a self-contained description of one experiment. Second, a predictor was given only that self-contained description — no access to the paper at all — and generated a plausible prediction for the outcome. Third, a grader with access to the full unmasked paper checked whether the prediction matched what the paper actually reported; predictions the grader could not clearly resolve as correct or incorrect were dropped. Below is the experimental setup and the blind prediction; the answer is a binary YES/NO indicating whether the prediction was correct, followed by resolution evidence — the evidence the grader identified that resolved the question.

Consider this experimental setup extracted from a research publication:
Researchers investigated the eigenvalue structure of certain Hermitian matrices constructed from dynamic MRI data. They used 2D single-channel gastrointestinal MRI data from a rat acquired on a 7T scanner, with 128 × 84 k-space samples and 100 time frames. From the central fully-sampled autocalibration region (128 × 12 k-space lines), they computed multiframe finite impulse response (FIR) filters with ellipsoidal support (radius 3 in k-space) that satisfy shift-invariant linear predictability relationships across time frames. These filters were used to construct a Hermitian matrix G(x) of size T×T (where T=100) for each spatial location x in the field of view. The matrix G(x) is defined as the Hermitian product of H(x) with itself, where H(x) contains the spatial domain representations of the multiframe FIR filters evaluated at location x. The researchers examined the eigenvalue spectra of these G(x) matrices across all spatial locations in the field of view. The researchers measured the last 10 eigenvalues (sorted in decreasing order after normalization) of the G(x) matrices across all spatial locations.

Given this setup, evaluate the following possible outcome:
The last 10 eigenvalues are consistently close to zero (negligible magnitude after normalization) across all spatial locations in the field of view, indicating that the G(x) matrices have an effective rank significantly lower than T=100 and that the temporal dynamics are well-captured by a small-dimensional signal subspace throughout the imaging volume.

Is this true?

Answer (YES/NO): NO